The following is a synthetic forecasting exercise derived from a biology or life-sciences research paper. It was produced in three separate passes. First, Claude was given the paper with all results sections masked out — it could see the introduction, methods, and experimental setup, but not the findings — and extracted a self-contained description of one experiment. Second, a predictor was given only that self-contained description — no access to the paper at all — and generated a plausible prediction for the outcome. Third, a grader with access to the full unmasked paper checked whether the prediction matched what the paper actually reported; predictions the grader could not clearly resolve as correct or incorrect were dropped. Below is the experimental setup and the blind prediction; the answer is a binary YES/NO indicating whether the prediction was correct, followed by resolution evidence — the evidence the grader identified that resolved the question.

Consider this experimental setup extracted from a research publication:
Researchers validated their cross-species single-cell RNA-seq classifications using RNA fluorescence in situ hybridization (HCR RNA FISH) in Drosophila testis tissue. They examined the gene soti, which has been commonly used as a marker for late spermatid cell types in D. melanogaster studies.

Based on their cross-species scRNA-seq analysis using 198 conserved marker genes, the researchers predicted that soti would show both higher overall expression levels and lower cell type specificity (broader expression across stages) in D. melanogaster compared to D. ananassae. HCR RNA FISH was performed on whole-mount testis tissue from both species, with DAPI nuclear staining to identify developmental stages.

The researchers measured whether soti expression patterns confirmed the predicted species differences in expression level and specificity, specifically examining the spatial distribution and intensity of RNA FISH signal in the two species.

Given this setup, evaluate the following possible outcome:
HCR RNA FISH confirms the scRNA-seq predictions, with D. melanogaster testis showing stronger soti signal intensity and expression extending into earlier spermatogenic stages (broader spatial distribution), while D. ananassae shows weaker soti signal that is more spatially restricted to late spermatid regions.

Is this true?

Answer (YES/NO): YES